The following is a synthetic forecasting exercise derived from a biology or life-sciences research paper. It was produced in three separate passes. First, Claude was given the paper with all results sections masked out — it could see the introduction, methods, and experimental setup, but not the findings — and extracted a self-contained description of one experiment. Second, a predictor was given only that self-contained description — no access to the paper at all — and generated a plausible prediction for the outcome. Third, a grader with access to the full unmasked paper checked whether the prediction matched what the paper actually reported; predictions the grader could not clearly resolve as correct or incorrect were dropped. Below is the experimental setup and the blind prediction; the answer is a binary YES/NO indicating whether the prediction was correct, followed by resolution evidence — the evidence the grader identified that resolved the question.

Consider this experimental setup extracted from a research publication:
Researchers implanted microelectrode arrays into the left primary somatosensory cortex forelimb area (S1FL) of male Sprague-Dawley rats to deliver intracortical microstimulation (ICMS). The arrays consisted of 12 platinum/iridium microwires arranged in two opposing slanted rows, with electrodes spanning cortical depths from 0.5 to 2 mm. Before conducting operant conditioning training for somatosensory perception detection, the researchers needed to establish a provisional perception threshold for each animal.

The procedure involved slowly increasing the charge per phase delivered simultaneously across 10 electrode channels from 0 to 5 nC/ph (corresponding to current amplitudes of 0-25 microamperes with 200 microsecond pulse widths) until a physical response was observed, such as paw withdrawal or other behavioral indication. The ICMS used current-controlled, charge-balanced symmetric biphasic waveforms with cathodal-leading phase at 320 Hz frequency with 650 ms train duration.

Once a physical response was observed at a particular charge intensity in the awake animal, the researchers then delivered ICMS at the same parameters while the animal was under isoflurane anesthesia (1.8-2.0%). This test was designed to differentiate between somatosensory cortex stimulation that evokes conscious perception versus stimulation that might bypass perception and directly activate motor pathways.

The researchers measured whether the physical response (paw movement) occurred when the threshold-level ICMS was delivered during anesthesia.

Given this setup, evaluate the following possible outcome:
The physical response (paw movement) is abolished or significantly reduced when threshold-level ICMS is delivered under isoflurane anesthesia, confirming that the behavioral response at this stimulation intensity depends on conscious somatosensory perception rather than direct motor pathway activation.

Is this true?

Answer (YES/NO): YES